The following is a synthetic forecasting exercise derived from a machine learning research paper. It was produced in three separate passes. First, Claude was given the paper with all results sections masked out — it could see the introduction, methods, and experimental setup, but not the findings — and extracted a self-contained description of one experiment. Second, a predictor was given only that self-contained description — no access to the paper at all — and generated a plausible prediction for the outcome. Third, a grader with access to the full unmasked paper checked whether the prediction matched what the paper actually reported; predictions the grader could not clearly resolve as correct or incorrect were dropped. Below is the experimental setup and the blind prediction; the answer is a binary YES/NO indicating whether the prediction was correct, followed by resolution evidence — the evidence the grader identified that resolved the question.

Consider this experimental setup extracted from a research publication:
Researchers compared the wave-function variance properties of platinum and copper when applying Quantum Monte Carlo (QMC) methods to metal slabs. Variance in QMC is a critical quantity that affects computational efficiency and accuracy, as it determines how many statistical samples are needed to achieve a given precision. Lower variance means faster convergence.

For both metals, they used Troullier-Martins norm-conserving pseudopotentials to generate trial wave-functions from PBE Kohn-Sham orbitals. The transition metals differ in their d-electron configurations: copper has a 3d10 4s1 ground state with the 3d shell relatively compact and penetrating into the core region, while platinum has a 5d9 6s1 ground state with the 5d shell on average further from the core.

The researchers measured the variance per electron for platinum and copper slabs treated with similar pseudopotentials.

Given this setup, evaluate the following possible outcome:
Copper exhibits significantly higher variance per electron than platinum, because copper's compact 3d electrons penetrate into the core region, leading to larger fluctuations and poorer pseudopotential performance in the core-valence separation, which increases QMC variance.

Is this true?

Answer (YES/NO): YES